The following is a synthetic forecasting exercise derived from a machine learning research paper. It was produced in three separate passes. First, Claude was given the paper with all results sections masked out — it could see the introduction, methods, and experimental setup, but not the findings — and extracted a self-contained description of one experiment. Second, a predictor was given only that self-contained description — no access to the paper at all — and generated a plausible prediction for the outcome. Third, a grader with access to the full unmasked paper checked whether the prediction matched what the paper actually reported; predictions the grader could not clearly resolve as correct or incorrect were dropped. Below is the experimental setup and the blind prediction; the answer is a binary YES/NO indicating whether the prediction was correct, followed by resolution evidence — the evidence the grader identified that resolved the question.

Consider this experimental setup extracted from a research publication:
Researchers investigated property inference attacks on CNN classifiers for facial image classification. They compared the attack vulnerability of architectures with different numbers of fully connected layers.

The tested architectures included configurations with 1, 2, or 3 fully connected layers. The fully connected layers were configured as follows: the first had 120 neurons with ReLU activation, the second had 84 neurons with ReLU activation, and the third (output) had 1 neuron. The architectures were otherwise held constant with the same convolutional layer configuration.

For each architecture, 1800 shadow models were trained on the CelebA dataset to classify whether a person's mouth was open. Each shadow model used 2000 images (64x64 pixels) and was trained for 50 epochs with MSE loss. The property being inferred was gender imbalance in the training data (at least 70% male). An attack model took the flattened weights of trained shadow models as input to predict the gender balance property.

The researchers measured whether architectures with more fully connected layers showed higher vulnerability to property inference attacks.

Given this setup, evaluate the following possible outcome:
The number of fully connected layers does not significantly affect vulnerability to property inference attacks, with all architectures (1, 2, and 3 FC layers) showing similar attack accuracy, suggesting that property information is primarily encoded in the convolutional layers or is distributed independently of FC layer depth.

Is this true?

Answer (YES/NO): NO